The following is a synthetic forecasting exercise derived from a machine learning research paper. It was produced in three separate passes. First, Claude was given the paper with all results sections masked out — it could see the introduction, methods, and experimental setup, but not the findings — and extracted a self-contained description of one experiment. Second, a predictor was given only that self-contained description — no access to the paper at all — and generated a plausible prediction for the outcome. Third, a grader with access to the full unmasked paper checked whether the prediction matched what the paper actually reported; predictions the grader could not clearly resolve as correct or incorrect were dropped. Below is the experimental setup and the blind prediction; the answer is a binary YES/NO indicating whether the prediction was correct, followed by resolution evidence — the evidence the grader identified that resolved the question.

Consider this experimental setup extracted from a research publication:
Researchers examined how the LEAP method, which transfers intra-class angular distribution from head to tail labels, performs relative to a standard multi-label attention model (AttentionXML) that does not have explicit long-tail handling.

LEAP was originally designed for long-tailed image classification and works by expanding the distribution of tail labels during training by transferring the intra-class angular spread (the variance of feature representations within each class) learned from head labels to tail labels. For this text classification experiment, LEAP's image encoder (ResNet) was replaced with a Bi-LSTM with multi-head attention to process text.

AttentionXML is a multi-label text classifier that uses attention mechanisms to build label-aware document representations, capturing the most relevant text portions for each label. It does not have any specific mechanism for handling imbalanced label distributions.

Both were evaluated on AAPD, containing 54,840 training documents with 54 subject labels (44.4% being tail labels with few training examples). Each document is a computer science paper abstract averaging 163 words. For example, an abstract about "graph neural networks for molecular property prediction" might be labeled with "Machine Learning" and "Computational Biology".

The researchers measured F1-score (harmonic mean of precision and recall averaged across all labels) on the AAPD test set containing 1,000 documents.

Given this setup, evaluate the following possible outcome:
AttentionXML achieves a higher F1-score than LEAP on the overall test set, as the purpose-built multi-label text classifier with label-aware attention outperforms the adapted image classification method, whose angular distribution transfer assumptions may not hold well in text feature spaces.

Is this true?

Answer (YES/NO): YES